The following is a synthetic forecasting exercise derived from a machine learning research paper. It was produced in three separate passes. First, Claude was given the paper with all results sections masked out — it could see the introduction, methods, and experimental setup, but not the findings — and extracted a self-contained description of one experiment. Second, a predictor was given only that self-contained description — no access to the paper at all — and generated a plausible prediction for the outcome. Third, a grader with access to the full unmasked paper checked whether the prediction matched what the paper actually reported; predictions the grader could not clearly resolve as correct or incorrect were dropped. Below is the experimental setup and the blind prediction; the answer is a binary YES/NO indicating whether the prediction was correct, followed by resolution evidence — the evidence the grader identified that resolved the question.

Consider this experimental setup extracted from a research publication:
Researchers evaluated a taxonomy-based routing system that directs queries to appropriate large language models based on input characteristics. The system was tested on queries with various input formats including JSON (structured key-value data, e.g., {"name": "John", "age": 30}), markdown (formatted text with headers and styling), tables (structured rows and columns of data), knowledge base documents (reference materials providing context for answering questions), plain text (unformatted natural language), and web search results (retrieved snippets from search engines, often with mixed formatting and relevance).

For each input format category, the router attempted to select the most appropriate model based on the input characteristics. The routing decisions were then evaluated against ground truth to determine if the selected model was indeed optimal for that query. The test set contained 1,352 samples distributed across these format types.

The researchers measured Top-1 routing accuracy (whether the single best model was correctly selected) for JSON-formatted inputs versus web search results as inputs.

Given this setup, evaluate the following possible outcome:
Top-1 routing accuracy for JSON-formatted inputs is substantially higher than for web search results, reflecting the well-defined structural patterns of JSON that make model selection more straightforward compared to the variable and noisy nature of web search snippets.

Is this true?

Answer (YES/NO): YES